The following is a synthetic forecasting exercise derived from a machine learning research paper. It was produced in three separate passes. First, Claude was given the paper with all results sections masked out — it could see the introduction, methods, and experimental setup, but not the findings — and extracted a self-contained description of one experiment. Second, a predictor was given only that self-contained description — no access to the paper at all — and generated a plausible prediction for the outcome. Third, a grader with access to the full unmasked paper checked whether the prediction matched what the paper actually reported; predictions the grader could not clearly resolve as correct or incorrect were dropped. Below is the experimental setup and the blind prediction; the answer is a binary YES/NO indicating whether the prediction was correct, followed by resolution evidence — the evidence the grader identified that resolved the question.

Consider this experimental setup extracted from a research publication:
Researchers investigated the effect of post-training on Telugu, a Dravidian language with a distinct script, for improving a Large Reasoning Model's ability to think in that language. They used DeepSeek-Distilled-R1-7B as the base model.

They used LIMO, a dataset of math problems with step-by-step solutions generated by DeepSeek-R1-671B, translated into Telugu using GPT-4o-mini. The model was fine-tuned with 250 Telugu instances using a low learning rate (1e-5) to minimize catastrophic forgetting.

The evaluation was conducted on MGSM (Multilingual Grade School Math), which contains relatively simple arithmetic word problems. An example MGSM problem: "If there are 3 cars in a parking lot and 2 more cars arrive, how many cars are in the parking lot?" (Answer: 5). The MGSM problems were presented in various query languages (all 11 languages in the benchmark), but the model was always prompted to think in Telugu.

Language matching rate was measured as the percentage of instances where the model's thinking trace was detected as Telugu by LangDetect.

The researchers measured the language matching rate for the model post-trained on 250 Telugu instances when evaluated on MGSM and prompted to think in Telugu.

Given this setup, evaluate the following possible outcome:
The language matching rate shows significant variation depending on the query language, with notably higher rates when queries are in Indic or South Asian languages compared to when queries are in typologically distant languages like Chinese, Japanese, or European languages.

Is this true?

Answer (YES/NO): NO